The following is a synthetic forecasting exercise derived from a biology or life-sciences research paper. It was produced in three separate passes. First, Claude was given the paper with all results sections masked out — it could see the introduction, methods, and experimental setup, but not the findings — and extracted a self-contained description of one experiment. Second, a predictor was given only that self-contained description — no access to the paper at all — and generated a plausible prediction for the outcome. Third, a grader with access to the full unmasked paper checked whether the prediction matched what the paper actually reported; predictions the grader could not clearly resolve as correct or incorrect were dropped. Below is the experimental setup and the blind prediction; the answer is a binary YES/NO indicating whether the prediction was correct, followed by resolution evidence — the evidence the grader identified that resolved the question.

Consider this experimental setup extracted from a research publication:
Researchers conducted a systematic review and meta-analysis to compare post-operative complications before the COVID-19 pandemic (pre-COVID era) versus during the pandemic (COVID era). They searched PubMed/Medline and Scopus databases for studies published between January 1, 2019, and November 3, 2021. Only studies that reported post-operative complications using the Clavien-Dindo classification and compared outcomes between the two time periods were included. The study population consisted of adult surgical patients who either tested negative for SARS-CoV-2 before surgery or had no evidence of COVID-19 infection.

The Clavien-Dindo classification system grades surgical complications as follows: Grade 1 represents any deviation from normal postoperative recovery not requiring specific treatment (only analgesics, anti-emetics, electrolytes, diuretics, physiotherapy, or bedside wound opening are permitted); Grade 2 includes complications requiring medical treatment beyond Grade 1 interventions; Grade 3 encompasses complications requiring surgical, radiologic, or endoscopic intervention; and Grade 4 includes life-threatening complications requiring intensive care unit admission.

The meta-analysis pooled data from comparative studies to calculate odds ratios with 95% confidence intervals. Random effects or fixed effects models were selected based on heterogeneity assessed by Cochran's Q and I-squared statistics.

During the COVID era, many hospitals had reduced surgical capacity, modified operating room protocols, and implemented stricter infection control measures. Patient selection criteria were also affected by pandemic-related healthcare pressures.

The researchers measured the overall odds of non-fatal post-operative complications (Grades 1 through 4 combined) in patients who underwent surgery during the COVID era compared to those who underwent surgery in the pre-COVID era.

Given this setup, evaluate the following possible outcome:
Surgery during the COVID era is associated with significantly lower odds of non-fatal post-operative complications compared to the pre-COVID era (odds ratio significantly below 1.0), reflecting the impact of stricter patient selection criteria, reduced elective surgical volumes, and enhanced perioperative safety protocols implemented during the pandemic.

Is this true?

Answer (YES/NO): NO